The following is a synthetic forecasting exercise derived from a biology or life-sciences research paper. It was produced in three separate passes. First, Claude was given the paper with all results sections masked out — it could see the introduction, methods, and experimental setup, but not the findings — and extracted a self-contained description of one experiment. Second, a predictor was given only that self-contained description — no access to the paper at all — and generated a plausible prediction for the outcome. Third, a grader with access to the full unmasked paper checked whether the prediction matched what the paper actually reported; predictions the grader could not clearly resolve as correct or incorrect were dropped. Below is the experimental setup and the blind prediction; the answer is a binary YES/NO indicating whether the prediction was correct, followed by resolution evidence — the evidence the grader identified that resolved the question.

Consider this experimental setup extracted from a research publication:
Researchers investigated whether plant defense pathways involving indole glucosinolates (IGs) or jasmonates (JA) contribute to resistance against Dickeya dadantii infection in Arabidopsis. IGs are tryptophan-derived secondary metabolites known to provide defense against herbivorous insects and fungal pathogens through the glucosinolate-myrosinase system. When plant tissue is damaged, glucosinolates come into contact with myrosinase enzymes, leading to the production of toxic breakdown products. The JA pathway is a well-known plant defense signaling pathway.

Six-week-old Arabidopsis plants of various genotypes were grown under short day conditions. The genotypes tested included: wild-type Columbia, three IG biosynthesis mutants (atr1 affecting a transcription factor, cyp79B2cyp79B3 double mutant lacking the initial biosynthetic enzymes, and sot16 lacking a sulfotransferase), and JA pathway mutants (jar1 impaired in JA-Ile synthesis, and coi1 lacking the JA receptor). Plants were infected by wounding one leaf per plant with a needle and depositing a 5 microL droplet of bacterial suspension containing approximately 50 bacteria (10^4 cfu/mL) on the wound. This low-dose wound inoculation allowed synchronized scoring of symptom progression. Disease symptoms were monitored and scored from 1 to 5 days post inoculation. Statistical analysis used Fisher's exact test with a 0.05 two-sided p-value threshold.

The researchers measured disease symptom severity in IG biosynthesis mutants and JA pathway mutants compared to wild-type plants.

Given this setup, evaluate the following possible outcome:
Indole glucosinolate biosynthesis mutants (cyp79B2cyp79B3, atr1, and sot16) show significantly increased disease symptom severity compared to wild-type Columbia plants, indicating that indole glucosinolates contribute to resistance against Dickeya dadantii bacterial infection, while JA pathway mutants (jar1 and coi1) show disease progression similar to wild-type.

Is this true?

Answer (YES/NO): NO